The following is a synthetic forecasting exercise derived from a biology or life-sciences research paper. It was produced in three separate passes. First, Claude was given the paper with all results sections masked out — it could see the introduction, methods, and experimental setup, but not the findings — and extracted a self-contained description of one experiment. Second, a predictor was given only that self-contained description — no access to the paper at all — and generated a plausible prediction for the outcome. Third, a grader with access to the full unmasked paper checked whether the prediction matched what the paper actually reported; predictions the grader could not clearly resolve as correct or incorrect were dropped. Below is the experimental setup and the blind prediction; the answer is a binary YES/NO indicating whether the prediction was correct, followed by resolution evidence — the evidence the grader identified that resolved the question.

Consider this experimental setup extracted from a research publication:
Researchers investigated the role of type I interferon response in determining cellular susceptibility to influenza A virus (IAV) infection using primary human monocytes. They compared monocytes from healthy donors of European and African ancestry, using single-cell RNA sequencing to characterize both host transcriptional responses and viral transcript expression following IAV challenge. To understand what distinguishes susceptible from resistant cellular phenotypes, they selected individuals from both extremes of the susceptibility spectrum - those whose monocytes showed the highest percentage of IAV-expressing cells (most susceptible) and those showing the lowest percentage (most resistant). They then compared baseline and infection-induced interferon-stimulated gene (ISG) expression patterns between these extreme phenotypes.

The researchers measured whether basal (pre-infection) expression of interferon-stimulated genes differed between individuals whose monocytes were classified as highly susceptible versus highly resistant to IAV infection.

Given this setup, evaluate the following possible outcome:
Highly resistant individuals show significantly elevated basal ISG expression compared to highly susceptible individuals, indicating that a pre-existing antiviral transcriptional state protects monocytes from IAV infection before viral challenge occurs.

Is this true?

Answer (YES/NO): YES